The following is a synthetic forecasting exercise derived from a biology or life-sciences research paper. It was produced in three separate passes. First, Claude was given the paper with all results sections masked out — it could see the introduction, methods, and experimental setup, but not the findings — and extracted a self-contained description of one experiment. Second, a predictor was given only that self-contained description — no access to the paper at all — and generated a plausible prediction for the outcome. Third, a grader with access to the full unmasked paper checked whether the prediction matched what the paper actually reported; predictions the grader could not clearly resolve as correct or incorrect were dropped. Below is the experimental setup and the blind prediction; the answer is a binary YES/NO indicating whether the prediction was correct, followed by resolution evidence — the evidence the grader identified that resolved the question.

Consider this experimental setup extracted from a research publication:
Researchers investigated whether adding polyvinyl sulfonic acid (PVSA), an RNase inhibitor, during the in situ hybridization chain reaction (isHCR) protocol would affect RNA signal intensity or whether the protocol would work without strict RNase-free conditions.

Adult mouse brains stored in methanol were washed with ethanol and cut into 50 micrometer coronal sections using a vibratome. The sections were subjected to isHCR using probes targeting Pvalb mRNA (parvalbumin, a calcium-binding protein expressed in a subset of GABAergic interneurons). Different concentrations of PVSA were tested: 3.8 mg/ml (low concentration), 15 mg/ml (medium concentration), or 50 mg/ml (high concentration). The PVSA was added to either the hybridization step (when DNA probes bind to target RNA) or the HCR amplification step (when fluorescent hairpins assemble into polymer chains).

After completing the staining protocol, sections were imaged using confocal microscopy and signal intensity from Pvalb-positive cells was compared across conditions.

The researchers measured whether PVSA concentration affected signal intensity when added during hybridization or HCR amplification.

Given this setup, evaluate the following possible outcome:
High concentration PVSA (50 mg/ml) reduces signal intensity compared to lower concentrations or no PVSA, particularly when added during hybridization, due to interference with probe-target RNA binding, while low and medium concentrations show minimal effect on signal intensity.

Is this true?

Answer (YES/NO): NO